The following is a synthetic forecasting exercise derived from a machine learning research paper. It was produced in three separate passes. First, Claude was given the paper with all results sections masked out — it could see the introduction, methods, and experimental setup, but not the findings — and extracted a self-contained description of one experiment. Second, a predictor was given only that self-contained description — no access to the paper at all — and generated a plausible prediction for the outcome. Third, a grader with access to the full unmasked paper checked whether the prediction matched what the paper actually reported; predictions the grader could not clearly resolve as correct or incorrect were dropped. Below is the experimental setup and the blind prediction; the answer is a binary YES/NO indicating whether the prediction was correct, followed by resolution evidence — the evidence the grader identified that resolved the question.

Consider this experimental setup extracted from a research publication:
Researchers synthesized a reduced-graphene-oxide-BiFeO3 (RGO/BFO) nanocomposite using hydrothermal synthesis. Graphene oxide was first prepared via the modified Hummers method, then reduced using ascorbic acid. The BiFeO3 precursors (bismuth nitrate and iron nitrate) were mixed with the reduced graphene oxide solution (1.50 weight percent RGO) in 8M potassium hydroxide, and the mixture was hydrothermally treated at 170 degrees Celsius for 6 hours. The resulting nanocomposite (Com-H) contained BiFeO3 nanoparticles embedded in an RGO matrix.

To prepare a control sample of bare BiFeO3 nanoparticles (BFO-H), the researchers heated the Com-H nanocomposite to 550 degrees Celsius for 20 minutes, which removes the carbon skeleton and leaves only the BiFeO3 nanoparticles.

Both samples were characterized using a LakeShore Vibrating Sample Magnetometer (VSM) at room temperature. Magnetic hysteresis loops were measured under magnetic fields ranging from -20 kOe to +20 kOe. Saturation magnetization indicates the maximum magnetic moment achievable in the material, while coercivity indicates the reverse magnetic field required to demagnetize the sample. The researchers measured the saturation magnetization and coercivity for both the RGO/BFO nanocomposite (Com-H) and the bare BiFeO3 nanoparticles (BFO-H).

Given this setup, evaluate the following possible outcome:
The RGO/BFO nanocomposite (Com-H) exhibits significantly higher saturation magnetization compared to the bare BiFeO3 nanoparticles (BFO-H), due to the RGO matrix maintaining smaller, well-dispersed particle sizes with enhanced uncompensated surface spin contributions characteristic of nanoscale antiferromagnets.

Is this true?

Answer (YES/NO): YES